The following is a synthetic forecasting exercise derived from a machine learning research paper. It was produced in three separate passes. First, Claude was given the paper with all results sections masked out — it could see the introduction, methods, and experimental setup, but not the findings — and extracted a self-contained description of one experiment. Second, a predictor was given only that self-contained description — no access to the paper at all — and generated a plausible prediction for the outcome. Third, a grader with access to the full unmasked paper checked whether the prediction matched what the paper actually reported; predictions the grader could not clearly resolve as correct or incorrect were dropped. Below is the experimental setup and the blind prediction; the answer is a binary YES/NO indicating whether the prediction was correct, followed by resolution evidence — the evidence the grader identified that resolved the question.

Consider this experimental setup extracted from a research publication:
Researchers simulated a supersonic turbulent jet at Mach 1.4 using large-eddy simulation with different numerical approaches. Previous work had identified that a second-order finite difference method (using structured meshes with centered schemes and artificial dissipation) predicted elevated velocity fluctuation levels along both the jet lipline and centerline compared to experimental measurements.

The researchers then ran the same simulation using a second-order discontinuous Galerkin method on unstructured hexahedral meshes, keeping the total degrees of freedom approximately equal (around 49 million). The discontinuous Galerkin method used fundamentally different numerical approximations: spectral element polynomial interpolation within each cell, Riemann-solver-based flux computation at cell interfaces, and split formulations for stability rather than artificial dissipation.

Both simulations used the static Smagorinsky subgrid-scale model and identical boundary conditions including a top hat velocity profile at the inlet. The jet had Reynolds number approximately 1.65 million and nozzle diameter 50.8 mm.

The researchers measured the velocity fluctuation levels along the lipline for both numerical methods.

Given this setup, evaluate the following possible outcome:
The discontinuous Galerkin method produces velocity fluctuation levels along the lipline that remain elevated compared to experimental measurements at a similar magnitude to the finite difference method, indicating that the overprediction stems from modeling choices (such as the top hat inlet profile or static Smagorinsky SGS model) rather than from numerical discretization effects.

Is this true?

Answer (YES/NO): NO